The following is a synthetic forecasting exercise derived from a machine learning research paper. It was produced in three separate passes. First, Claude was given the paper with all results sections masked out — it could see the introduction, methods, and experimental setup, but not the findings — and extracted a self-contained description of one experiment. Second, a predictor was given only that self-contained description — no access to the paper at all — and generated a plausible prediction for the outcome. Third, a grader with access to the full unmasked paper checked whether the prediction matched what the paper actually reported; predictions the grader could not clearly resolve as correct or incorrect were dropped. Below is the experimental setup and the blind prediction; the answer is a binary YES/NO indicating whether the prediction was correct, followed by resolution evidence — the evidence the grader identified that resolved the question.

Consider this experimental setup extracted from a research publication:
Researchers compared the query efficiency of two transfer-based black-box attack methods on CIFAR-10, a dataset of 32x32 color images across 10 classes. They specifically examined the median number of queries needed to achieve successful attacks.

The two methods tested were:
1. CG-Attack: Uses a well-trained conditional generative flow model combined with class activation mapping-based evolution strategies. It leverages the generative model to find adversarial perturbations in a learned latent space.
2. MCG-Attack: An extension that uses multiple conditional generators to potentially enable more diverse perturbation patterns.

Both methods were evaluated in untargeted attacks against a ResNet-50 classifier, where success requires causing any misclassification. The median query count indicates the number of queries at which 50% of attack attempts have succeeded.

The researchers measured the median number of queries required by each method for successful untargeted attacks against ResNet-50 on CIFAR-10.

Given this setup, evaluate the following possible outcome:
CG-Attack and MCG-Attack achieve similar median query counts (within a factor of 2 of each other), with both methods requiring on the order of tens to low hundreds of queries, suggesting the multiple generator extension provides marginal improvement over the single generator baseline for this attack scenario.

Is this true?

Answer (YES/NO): NO